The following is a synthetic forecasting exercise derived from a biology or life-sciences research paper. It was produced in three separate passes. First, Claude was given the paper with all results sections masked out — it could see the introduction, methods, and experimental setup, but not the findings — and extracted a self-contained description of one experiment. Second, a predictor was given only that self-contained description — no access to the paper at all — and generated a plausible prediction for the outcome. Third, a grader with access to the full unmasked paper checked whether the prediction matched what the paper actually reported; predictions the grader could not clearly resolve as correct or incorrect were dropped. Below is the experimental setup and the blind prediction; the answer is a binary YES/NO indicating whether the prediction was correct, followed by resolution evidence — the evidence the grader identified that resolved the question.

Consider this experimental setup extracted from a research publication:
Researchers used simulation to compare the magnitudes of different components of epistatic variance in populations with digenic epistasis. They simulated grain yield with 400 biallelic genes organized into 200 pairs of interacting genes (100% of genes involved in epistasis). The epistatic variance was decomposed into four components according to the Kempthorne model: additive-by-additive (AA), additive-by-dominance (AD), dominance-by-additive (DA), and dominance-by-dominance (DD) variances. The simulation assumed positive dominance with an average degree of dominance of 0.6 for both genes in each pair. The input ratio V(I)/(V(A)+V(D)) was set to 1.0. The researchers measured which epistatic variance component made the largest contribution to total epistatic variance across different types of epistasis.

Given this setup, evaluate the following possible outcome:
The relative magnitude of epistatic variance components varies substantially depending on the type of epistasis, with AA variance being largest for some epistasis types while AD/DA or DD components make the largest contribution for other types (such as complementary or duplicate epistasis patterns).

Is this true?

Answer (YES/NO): NO